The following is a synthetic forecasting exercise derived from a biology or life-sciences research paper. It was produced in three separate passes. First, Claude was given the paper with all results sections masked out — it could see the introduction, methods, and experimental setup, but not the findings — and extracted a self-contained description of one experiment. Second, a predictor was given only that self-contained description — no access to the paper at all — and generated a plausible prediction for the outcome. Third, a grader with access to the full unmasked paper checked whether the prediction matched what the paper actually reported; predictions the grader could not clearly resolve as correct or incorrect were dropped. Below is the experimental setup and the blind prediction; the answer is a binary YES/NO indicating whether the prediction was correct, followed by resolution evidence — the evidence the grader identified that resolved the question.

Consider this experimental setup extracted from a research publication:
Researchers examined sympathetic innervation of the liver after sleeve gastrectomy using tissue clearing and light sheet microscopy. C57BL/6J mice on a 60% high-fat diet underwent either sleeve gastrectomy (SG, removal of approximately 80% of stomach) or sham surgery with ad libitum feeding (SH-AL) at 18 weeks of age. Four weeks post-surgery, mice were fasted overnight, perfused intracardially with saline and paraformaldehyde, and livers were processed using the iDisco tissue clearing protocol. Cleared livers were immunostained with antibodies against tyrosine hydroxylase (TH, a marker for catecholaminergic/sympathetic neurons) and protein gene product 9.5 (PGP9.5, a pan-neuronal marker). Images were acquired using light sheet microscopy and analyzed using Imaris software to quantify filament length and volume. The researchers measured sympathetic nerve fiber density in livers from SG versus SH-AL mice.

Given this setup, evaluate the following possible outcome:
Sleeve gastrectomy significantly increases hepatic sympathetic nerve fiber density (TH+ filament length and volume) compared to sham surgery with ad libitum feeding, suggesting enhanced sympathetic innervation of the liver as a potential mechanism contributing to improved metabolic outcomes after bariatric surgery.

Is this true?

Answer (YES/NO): NO